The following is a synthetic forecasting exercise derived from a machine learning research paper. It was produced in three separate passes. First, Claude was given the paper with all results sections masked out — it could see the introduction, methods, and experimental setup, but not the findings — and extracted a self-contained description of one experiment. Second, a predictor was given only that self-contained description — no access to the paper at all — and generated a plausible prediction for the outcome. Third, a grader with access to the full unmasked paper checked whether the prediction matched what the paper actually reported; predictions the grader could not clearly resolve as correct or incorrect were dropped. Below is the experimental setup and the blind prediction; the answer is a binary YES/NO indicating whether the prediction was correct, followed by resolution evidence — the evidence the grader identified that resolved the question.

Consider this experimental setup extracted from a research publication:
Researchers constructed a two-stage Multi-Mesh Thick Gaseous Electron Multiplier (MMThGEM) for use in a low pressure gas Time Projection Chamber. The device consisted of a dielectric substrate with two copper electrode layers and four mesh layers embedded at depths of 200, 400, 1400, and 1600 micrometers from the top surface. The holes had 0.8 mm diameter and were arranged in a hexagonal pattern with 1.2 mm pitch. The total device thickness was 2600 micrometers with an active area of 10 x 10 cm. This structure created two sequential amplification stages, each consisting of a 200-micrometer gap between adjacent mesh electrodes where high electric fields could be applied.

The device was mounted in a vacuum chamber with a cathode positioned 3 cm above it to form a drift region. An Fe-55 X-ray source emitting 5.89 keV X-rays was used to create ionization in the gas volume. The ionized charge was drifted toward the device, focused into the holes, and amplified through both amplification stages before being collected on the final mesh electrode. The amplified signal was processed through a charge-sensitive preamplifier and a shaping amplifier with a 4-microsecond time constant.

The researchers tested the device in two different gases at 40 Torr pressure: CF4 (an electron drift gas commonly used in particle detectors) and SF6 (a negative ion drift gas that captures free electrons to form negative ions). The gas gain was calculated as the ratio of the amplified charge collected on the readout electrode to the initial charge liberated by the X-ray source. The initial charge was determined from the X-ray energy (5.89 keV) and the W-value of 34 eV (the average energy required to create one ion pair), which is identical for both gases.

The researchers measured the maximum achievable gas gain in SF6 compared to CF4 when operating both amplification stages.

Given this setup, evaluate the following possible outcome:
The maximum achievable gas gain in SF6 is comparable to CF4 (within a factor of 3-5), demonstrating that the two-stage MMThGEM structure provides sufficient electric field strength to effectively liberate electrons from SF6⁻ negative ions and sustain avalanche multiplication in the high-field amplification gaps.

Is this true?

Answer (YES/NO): YES